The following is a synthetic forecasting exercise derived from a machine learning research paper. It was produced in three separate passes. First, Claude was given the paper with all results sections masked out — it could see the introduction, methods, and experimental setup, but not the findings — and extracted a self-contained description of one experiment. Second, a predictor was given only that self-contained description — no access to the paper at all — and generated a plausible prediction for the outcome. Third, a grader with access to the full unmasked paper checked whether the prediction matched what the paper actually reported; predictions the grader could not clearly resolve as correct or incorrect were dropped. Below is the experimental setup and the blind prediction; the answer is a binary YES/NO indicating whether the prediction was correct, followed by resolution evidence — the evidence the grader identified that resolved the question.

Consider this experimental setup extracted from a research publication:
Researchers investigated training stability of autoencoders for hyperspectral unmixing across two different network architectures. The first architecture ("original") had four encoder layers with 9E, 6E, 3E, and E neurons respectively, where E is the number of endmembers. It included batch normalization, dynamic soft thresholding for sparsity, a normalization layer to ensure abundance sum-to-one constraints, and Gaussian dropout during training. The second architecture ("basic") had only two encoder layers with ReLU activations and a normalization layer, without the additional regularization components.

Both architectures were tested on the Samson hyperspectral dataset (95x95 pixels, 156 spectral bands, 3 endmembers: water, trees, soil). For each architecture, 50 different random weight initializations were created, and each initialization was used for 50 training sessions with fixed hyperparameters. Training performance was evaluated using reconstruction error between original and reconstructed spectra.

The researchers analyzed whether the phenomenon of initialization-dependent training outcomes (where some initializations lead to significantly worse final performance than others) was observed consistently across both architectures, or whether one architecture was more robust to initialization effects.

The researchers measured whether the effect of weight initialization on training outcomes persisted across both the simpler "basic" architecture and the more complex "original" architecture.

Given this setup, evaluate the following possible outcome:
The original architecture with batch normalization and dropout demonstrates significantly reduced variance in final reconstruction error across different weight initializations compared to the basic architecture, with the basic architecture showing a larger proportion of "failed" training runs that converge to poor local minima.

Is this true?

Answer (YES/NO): YES